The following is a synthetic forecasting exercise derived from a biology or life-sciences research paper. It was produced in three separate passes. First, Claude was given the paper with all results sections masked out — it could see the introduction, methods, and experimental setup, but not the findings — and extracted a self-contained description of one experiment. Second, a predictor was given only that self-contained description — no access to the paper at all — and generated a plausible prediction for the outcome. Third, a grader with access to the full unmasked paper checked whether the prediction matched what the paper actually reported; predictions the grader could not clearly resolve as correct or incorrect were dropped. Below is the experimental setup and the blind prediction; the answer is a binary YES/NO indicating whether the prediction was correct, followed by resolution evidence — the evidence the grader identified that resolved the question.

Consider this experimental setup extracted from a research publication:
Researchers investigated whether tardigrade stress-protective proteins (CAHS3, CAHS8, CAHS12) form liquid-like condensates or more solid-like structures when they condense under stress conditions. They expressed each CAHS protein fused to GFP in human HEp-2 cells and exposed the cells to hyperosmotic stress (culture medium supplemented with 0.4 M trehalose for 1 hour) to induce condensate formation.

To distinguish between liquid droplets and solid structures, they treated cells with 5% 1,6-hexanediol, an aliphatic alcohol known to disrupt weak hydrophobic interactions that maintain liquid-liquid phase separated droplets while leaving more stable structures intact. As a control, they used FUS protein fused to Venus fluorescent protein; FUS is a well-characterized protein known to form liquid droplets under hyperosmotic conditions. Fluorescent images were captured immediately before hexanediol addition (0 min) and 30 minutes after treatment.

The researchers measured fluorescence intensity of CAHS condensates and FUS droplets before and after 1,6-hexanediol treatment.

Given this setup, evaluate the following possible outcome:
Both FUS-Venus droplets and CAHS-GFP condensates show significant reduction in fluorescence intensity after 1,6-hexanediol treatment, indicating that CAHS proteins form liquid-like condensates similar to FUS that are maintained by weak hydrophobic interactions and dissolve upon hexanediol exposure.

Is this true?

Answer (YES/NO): NO